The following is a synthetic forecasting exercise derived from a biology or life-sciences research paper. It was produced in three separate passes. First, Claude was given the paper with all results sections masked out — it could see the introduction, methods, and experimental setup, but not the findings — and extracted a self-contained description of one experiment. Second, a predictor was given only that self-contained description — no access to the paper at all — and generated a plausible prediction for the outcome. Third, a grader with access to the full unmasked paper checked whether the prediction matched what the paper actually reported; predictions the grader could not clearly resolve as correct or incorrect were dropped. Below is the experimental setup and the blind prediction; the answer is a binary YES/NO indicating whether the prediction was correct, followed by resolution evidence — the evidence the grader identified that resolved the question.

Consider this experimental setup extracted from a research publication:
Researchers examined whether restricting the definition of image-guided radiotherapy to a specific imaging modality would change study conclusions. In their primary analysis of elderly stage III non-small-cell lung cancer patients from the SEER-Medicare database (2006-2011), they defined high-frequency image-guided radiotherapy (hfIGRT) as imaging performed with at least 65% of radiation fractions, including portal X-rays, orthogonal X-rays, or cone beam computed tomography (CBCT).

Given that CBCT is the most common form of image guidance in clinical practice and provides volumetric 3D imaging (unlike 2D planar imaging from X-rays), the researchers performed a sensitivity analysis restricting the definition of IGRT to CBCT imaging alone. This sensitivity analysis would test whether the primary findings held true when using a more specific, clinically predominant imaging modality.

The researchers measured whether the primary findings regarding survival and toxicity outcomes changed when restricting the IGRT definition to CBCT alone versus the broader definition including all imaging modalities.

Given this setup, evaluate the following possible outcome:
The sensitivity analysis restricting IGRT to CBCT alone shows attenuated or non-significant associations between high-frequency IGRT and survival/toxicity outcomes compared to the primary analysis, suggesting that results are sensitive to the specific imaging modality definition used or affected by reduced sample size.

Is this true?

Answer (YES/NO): NO